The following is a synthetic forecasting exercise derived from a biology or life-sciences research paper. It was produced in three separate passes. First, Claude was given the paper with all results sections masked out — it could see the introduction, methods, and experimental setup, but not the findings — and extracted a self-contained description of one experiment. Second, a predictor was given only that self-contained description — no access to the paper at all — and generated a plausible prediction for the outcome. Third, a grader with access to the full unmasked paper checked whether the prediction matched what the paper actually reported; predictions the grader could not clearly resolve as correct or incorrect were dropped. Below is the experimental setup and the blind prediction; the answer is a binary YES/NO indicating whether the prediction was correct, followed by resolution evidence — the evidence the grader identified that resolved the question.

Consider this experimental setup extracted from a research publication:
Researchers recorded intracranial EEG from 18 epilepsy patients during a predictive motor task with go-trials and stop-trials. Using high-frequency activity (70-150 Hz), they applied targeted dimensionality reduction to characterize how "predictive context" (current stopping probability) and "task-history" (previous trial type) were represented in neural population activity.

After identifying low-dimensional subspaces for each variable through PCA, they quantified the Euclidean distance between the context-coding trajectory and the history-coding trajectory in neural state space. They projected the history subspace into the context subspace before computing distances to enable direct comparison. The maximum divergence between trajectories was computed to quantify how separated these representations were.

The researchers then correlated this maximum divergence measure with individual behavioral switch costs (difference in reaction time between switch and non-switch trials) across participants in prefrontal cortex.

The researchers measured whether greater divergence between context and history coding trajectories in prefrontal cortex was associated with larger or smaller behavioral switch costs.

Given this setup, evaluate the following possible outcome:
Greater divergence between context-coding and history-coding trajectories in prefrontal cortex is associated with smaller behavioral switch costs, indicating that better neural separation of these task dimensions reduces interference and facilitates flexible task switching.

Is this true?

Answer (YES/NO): YES